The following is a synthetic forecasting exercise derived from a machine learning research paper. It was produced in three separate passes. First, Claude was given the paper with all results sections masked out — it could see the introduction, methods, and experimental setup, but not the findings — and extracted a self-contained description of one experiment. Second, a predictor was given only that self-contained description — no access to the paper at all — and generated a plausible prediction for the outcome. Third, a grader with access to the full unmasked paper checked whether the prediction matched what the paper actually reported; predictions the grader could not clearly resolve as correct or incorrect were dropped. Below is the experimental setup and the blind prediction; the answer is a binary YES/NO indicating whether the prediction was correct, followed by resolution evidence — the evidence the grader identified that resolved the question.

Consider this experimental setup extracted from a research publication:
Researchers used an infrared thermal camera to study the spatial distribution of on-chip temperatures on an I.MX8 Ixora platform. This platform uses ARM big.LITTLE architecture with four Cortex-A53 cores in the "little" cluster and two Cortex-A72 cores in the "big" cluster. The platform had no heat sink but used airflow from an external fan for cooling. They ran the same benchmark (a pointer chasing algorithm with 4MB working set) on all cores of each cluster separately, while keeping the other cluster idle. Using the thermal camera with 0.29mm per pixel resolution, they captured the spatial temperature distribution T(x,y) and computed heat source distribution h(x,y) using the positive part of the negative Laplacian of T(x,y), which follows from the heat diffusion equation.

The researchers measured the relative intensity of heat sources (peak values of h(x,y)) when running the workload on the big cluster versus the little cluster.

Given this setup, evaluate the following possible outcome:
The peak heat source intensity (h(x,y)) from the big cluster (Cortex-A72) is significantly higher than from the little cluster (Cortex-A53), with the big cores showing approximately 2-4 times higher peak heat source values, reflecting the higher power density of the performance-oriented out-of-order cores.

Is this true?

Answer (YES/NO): YES